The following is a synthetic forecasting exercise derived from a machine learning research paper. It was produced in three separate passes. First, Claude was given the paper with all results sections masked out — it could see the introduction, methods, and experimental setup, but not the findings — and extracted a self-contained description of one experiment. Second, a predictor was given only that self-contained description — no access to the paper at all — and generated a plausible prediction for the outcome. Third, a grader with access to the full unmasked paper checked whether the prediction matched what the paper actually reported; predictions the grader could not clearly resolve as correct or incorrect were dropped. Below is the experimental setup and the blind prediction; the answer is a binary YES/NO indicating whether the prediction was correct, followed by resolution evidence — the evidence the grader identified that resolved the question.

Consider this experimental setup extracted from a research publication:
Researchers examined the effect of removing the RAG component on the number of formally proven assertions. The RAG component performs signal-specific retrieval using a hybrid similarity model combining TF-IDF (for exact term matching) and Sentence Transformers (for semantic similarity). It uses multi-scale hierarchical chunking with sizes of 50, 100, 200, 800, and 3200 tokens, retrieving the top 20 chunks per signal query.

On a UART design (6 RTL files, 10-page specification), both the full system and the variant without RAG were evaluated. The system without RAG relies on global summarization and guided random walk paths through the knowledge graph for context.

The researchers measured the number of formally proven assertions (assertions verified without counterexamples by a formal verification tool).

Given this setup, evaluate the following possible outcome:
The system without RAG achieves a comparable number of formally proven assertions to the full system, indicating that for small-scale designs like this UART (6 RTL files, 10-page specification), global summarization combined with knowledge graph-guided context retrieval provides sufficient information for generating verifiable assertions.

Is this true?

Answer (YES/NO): NO